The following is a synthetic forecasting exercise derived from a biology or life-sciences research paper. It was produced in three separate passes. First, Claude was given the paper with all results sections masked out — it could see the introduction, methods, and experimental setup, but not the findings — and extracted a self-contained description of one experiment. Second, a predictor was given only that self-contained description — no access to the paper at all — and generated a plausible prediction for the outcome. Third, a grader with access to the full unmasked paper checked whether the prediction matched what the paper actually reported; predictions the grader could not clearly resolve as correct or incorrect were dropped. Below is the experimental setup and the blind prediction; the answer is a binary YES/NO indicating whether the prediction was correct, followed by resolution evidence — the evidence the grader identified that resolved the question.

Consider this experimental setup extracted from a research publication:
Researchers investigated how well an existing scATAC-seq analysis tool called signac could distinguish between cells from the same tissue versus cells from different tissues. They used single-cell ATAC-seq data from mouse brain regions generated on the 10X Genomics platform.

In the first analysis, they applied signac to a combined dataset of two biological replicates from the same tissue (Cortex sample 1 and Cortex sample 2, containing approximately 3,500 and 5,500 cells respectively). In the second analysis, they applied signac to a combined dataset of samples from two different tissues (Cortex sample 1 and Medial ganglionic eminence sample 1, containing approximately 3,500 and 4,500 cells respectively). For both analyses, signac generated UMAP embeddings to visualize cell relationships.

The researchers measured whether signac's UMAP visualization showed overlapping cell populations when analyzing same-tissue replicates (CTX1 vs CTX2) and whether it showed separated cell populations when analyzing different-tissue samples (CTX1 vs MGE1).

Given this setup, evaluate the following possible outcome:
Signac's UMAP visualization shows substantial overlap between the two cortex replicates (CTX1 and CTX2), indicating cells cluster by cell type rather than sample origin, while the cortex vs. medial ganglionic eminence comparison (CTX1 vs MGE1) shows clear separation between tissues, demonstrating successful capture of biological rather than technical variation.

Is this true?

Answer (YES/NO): NO